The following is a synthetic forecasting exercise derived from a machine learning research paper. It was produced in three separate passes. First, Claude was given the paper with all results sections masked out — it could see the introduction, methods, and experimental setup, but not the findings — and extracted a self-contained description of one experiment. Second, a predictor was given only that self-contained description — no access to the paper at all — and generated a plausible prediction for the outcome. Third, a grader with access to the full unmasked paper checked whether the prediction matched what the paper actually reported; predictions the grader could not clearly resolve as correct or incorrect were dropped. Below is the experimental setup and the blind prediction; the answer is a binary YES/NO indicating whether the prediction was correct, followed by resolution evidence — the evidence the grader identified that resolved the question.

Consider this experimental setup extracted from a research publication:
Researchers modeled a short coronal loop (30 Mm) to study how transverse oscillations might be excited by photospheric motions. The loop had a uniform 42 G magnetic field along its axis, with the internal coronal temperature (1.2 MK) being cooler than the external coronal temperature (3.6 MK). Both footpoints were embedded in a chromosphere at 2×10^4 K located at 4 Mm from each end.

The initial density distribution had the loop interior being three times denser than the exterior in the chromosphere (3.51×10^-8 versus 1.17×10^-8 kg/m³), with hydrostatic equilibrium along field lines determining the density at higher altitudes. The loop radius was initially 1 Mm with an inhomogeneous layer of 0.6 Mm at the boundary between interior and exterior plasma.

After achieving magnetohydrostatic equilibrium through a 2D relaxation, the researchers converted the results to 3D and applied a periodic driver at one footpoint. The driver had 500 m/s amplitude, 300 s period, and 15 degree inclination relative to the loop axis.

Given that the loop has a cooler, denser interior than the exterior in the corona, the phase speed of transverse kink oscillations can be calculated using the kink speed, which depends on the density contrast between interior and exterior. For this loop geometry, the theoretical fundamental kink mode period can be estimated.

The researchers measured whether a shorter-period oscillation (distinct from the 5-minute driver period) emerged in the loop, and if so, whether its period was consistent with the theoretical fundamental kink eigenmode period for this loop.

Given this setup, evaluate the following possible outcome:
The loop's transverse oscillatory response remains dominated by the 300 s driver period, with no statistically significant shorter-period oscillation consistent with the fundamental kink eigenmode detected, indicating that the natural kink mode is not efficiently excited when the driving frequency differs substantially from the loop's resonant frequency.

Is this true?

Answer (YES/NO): NO